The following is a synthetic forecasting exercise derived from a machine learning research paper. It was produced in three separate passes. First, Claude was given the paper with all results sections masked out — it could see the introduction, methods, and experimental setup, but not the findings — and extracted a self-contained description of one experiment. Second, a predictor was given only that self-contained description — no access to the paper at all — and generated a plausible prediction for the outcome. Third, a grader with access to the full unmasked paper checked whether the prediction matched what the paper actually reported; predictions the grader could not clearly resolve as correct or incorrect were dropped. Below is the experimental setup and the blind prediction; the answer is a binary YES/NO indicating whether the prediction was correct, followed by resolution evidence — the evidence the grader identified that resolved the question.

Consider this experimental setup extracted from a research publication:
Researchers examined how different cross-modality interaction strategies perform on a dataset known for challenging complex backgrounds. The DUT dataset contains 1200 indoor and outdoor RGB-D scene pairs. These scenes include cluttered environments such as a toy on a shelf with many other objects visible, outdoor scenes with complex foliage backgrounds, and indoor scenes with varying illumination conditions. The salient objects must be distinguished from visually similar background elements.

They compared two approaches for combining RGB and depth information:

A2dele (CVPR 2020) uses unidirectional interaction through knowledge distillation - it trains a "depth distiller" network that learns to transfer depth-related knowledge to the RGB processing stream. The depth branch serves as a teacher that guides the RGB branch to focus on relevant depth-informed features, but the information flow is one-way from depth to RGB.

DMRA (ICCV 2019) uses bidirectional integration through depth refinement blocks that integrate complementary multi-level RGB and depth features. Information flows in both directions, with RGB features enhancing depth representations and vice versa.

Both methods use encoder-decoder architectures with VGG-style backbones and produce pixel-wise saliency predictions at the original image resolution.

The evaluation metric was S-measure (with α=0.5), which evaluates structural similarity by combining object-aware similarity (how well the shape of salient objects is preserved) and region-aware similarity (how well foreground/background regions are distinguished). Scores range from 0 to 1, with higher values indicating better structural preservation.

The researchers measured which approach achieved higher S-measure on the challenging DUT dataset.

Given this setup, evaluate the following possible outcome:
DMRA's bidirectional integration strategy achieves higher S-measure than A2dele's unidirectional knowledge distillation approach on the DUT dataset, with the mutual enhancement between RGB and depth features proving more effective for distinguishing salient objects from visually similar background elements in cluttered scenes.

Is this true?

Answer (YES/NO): YES